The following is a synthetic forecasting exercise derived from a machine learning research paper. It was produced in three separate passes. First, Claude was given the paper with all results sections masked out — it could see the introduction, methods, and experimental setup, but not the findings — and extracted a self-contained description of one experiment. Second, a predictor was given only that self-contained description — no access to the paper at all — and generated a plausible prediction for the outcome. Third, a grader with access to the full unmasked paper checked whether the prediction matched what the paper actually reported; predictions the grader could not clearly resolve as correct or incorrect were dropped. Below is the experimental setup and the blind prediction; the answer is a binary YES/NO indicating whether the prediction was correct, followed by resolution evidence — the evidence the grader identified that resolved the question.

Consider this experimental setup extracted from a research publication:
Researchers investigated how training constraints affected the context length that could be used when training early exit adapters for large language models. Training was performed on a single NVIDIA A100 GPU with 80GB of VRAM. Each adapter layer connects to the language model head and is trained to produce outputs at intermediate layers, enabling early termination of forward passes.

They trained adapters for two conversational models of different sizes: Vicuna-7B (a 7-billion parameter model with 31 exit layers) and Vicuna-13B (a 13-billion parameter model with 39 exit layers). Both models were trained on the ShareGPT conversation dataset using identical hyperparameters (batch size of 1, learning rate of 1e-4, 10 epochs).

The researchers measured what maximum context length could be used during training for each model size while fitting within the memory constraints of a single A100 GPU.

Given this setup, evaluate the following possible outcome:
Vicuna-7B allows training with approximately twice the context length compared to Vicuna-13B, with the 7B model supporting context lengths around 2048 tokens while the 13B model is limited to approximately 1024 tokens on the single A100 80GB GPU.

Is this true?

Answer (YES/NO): NO